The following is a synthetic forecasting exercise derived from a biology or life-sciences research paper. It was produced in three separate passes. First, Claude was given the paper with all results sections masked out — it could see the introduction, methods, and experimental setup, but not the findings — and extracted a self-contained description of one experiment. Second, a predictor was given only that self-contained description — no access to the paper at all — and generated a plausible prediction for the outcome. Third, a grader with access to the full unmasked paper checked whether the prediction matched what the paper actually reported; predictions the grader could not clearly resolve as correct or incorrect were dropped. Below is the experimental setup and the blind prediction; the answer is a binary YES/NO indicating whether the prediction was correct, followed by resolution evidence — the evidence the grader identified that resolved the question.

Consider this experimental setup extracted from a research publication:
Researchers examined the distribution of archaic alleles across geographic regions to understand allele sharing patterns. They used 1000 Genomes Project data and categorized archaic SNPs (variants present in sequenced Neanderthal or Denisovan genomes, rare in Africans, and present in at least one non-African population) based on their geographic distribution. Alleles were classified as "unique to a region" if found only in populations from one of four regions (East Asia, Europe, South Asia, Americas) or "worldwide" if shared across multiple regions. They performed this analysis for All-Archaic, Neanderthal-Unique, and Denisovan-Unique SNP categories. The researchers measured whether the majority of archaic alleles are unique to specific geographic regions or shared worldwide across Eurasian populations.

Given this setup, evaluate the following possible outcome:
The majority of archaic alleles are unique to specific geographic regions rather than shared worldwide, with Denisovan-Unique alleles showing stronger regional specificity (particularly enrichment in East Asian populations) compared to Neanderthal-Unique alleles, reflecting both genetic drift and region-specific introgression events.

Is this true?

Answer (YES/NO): NO